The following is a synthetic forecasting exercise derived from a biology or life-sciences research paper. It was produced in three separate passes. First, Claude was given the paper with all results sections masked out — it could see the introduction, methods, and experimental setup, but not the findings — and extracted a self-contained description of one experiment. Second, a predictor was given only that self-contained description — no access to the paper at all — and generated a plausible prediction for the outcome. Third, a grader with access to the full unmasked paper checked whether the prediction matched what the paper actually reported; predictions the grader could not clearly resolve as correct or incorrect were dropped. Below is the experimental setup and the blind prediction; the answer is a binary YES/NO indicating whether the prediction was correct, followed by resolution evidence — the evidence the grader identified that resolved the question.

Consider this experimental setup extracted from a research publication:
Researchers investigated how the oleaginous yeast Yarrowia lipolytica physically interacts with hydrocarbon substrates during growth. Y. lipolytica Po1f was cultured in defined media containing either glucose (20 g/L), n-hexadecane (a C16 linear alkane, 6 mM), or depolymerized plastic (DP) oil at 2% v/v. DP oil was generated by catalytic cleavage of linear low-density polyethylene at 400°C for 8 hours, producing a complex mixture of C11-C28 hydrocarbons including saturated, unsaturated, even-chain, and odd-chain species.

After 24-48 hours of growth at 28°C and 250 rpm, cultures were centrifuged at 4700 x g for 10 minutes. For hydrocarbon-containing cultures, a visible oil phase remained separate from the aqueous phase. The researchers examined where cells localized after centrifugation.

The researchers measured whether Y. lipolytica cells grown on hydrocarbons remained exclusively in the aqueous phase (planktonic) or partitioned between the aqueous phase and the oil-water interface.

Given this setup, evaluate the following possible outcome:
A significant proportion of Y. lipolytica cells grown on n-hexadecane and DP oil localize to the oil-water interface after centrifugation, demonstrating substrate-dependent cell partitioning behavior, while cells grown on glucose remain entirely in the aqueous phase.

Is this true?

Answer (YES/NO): YES